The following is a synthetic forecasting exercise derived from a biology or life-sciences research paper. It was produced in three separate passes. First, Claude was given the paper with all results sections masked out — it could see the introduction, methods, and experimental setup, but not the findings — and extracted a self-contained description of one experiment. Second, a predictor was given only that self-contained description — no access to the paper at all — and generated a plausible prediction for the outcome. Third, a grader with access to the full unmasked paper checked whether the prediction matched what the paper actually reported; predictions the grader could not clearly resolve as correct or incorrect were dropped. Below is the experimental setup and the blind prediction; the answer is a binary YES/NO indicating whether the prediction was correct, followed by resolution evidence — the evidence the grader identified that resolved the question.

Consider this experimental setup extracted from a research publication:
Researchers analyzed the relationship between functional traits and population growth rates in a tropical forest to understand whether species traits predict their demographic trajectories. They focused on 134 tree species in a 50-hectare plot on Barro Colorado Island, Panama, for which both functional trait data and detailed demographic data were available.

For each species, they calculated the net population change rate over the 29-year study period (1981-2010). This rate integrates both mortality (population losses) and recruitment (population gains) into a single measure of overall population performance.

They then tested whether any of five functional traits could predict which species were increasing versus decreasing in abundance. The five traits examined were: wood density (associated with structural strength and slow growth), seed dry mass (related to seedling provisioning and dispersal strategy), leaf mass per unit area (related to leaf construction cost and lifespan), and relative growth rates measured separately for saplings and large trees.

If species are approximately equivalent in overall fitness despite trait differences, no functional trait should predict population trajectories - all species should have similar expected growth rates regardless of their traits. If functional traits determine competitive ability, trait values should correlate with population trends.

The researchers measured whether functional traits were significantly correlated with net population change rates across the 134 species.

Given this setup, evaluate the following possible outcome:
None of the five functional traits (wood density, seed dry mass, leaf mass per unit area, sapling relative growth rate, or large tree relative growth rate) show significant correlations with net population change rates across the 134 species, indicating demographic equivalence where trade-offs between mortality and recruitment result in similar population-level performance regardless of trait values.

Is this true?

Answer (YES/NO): YES